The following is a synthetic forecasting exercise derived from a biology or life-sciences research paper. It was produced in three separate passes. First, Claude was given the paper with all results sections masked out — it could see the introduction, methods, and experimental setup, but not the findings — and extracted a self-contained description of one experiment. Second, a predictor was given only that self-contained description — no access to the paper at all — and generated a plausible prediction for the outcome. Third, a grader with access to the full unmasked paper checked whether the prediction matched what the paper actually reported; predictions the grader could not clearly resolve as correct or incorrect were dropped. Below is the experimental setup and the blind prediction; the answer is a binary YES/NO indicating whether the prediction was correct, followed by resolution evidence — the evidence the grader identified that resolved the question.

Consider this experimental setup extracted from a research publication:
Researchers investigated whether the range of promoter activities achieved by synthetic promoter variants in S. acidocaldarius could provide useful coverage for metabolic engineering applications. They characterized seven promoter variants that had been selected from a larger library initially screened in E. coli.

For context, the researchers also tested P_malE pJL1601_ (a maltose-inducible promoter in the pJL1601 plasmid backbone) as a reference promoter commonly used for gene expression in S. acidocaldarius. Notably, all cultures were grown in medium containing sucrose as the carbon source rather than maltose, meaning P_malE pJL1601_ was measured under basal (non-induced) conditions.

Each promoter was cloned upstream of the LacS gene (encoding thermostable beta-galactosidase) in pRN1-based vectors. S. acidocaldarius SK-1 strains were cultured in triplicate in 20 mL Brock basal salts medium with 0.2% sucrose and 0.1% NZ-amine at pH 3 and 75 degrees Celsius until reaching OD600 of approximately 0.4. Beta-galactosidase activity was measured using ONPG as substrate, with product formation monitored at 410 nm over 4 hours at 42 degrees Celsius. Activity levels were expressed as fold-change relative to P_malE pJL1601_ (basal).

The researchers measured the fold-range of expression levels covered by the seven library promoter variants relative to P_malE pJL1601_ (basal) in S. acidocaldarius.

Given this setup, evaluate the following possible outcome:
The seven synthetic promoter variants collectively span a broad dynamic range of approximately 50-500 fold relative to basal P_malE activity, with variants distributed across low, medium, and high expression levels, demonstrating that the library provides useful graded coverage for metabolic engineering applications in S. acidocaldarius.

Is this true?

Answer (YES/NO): NO